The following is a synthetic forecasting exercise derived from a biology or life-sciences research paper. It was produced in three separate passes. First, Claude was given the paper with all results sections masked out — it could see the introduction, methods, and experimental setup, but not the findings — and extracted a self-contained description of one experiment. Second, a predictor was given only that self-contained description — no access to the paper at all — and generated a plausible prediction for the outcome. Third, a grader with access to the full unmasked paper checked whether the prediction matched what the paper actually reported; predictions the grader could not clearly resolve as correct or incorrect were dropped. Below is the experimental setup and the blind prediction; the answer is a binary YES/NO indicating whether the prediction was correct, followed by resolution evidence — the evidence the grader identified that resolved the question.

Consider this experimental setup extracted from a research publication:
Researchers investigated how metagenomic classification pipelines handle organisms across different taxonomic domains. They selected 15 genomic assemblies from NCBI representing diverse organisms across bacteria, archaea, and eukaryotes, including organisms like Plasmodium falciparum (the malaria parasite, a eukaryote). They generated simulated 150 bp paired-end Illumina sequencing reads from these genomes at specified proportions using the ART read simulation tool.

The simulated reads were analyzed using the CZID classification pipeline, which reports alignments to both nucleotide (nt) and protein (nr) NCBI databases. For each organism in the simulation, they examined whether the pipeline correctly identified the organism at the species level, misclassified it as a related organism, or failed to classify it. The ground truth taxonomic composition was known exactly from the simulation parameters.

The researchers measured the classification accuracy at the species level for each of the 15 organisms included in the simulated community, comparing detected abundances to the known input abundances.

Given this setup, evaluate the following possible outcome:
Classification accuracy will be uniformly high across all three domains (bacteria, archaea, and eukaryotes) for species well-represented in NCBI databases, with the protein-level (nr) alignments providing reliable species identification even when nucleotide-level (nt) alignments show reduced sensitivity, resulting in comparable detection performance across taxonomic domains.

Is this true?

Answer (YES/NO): NO